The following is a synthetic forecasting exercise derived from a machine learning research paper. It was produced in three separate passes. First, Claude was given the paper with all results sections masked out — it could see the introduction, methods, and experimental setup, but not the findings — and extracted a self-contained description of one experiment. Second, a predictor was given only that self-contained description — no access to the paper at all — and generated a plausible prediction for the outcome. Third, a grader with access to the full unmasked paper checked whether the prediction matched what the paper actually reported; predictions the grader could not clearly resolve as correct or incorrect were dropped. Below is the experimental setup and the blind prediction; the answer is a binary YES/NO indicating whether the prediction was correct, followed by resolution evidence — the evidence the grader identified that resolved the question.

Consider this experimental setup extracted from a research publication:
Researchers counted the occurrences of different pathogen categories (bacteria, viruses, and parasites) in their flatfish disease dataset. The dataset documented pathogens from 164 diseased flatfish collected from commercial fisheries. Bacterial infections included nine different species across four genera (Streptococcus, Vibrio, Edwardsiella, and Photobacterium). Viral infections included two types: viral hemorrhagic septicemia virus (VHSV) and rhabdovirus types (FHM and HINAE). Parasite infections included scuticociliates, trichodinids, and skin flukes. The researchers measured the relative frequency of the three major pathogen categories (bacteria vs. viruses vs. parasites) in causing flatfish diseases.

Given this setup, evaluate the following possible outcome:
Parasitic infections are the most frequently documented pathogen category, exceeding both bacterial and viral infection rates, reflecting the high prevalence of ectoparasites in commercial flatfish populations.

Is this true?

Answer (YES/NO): NO